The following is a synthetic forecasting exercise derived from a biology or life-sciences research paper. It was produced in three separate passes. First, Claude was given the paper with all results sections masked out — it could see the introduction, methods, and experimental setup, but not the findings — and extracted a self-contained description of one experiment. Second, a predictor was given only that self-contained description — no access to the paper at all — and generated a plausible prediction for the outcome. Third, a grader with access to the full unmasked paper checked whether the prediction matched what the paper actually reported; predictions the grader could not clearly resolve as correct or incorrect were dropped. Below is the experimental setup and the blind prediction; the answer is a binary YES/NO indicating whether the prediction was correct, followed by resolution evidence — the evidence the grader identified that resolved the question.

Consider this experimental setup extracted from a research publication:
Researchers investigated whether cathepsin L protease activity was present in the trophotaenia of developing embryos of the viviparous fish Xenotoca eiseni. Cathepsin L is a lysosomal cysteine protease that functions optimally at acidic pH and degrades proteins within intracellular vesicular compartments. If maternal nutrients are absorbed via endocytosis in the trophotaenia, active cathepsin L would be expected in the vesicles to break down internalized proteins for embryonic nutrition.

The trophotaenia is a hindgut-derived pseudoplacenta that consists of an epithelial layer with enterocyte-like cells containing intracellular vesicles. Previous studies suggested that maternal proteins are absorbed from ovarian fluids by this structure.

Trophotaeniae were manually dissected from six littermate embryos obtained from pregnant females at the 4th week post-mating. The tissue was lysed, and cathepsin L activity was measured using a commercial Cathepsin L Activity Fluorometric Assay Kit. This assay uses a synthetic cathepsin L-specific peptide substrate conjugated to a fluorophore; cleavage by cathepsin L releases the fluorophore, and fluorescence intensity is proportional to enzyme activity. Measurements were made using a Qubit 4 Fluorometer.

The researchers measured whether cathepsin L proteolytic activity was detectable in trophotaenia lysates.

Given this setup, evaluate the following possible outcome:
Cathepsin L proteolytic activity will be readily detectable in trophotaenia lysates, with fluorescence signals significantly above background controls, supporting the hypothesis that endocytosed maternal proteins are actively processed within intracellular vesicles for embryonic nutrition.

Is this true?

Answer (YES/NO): YES